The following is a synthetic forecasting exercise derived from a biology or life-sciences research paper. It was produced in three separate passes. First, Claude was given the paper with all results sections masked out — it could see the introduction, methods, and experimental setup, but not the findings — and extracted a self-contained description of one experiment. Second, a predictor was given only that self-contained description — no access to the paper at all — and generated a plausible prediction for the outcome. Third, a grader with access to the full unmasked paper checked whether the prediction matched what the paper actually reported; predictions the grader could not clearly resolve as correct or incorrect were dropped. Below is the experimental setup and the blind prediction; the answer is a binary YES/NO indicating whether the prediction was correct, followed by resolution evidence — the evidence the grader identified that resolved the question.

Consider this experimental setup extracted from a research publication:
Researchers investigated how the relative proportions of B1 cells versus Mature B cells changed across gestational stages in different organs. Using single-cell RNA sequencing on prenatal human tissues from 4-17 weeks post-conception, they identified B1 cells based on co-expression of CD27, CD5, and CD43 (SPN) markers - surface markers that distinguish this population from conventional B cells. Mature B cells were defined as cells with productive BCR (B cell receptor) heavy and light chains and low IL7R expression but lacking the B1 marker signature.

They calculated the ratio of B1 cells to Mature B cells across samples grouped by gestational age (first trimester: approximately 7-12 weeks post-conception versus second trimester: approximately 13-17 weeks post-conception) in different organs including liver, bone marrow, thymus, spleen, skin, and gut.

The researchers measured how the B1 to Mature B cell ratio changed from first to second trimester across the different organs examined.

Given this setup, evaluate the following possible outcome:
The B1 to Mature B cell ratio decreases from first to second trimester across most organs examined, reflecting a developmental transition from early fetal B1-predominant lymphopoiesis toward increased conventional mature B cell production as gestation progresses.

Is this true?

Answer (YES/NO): YES